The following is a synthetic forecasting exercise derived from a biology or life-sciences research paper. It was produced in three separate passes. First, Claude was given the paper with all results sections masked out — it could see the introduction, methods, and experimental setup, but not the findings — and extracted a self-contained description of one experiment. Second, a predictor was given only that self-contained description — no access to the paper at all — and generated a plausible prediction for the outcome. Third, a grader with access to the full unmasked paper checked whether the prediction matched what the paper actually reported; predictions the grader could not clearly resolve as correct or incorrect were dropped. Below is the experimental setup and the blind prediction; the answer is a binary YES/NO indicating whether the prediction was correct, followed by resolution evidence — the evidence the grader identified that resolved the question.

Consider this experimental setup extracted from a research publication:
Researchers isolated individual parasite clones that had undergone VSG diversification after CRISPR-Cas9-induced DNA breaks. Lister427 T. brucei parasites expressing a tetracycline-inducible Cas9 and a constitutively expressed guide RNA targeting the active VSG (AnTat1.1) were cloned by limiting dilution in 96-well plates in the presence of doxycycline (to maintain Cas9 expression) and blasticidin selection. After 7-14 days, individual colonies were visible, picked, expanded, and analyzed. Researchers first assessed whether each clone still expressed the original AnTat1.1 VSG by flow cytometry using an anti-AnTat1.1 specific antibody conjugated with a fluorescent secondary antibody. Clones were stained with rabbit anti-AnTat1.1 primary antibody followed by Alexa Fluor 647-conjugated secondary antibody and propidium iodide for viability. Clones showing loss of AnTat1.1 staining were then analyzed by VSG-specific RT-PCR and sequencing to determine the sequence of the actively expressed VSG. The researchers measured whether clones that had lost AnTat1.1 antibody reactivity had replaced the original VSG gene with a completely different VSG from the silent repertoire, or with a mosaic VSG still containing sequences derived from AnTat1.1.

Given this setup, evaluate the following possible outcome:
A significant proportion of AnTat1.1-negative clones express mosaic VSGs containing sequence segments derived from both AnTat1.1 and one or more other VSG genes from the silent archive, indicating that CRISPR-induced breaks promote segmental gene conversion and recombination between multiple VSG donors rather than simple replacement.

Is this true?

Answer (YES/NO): YES